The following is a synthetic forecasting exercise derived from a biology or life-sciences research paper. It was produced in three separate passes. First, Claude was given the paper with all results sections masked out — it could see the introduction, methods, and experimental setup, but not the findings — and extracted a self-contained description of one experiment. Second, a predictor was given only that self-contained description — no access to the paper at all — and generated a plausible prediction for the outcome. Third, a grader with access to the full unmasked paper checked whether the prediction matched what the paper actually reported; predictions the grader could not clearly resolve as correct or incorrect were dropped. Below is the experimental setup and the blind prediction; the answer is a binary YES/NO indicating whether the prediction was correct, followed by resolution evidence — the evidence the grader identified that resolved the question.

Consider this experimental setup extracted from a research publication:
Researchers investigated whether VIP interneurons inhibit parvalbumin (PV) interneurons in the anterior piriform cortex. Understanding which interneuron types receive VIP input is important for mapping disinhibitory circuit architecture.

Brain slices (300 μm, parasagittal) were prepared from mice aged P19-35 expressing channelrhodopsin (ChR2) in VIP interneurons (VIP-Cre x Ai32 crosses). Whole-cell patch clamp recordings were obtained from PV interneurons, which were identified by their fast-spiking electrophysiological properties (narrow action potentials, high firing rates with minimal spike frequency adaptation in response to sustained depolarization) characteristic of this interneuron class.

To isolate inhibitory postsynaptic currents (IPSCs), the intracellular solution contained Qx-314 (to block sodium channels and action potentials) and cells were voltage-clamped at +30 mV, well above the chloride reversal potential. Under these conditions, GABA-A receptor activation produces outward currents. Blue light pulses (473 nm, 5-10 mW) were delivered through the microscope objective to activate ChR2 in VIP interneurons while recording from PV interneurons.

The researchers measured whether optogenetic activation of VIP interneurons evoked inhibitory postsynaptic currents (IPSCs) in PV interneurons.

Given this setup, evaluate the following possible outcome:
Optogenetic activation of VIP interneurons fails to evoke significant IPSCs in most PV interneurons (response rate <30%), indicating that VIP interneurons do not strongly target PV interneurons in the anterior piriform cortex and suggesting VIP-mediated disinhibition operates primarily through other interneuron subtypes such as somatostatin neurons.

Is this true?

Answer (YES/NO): NO